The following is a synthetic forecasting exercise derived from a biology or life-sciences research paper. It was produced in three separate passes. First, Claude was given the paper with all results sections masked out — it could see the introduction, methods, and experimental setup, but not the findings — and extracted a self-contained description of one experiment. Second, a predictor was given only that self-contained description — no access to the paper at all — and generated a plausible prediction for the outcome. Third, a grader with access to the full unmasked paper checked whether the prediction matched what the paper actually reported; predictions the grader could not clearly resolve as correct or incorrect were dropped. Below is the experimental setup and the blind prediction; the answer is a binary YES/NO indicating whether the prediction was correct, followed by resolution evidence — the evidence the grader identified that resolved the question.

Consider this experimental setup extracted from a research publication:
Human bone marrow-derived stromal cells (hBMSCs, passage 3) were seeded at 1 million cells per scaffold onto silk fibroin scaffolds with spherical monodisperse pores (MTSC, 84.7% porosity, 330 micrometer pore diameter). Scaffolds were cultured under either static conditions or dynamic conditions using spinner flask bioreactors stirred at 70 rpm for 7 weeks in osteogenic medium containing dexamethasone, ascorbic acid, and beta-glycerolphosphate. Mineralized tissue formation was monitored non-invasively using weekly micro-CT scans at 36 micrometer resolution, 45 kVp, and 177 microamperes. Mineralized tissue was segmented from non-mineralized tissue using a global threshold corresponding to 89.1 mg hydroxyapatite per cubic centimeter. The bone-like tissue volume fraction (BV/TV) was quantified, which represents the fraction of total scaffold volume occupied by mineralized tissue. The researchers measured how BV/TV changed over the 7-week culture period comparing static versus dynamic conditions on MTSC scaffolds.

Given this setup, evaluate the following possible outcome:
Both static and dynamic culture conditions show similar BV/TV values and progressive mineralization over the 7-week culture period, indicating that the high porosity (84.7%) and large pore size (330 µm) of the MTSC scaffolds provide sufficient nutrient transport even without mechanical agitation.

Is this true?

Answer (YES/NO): YES